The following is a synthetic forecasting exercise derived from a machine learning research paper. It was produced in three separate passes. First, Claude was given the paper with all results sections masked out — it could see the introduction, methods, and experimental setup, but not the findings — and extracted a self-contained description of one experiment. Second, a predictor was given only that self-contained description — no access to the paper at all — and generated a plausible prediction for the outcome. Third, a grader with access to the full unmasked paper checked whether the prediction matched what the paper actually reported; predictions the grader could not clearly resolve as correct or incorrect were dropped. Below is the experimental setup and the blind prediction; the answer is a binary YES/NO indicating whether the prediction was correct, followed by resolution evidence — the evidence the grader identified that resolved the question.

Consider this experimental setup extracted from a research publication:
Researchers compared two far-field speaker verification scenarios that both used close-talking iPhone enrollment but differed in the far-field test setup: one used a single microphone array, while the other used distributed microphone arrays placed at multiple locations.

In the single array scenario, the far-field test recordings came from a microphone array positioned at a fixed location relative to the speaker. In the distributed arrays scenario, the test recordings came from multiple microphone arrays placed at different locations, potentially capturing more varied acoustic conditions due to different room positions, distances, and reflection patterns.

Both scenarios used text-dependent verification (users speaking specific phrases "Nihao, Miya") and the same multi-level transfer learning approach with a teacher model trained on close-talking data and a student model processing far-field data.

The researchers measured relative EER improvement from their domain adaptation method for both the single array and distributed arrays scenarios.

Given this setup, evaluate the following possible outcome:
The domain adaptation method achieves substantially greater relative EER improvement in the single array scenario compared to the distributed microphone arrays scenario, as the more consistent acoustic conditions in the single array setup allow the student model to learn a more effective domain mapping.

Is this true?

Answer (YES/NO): NO